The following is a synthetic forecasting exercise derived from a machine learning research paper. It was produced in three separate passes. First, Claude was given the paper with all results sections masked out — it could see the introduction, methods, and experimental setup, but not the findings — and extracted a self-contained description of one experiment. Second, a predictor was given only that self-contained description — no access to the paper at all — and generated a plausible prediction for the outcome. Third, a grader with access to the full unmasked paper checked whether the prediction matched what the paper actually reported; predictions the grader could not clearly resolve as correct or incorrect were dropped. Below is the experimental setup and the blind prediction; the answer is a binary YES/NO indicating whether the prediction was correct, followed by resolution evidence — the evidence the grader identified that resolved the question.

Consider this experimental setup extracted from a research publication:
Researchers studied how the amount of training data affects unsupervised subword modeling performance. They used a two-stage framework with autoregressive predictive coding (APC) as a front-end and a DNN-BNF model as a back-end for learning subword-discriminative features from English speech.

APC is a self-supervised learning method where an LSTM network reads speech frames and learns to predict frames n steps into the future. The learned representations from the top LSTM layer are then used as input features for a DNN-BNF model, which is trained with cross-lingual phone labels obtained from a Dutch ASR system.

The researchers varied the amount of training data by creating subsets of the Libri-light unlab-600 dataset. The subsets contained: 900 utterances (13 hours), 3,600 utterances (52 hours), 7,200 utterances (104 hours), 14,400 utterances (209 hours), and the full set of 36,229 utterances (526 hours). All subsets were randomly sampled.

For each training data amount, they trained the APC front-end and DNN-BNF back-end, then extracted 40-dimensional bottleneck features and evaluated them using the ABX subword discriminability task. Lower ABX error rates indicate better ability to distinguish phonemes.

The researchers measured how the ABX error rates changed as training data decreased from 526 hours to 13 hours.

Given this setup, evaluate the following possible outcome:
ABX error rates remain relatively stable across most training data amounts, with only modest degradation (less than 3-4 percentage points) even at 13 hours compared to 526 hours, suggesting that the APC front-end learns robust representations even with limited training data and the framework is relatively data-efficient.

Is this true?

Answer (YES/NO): NO